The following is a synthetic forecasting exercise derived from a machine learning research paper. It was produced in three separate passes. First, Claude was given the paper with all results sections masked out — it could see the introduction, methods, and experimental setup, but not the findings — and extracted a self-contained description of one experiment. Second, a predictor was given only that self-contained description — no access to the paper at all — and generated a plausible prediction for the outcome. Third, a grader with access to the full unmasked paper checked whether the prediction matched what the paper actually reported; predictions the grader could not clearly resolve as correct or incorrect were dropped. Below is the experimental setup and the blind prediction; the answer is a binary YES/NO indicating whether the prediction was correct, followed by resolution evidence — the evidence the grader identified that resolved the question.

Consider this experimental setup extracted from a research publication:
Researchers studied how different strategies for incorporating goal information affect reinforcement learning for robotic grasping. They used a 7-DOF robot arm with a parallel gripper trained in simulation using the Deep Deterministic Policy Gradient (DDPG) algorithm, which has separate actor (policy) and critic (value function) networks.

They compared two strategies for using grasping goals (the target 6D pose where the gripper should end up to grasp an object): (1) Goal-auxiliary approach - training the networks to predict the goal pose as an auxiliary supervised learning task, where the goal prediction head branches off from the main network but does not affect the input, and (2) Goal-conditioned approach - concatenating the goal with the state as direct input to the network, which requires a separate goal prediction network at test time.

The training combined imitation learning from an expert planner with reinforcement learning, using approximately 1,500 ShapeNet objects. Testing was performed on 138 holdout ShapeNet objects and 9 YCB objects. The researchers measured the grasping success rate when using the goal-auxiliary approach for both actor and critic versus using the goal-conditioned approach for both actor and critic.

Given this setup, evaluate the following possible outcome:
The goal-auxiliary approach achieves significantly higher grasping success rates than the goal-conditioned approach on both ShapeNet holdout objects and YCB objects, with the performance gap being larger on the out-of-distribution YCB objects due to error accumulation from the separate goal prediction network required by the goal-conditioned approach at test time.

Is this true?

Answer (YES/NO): YES